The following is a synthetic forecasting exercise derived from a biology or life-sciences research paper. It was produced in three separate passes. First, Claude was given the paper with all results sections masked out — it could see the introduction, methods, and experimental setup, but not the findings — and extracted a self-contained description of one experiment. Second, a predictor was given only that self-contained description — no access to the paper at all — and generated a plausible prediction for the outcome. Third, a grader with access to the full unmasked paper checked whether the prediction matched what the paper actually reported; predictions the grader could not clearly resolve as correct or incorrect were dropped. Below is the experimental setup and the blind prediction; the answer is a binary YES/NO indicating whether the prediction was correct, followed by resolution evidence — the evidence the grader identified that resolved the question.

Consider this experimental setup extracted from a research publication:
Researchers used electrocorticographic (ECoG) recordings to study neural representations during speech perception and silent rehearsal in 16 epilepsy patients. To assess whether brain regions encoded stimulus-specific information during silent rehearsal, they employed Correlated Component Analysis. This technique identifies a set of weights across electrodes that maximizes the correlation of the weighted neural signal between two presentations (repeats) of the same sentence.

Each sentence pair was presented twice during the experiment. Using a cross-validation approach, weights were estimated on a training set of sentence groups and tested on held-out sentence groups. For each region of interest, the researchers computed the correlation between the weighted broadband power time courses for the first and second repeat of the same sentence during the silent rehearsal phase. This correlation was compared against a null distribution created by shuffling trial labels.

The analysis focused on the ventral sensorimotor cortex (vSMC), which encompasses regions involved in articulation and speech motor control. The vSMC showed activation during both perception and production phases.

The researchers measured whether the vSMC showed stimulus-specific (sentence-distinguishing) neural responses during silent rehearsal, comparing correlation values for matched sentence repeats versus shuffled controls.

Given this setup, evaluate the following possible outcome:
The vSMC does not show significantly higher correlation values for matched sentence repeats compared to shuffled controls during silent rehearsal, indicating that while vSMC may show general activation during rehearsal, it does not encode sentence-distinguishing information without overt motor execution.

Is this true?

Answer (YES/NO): YES